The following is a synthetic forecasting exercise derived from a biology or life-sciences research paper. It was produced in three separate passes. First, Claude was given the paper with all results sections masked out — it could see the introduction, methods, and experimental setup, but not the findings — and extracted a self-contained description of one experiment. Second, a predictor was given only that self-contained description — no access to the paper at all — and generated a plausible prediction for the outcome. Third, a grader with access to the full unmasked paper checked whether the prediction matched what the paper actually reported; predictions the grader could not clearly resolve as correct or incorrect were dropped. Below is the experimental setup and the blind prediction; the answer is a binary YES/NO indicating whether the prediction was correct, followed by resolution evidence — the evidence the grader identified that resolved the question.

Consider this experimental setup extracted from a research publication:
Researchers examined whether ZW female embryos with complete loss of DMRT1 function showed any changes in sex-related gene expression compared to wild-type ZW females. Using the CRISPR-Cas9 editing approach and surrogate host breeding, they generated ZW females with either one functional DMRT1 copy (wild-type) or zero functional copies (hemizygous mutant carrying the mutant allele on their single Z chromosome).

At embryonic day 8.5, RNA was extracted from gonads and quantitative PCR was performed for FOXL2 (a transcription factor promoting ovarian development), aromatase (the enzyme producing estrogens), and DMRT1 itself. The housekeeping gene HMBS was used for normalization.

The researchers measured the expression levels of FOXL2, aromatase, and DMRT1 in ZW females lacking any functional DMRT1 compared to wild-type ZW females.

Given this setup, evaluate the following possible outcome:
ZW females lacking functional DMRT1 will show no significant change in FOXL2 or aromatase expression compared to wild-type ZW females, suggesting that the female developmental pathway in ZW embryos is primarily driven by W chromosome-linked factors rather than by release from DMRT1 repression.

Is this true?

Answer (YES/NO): NO